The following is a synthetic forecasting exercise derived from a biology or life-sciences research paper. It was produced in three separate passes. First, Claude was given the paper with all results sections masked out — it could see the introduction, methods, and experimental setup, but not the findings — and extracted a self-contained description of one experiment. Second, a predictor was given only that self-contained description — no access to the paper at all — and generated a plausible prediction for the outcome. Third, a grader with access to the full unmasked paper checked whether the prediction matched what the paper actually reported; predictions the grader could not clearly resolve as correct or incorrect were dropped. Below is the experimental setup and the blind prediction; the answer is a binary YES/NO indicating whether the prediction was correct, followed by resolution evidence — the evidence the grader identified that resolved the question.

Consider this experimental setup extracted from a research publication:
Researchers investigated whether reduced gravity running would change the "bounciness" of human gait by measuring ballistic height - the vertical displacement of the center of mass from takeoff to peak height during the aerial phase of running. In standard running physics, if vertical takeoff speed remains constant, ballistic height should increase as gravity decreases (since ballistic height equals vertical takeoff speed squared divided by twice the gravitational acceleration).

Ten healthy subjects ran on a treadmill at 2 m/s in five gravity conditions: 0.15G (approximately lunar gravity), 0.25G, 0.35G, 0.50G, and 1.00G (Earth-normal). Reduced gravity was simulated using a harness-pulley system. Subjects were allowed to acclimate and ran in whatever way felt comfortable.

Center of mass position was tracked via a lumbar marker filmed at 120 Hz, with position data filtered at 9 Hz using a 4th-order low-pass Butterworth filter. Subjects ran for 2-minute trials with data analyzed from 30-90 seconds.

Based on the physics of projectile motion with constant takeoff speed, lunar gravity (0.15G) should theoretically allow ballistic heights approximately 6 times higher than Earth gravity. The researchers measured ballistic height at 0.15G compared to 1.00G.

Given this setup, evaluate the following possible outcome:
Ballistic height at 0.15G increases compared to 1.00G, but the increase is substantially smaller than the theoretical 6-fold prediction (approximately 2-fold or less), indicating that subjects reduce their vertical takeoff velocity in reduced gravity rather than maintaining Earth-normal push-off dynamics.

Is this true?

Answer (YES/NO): NO